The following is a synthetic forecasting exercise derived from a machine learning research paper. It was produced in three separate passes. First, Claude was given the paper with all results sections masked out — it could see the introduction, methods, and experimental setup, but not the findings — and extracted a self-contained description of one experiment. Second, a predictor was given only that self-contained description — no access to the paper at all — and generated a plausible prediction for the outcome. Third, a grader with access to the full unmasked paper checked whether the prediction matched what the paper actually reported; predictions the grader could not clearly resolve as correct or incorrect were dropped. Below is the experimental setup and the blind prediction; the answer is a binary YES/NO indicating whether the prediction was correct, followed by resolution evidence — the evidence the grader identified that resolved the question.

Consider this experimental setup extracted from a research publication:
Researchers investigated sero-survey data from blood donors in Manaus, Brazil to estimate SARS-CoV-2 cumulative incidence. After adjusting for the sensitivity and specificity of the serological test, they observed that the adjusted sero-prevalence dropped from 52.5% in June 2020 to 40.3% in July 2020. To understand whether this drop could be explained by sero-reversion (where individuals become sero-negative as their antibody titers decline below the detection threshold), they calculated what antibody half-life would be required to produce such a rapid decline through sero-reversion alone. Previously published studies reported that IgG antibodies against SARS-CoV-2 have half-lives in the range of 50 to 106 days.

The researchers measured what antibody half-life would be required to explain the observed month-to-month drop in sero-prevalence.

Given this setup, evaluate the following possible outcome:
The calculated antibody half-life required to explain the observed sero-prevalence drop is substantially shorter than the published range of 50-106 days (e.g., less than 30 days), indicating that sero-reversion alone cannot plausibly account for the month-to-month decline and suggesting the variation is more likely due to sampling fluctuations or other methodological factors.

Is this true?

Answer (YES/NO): YES